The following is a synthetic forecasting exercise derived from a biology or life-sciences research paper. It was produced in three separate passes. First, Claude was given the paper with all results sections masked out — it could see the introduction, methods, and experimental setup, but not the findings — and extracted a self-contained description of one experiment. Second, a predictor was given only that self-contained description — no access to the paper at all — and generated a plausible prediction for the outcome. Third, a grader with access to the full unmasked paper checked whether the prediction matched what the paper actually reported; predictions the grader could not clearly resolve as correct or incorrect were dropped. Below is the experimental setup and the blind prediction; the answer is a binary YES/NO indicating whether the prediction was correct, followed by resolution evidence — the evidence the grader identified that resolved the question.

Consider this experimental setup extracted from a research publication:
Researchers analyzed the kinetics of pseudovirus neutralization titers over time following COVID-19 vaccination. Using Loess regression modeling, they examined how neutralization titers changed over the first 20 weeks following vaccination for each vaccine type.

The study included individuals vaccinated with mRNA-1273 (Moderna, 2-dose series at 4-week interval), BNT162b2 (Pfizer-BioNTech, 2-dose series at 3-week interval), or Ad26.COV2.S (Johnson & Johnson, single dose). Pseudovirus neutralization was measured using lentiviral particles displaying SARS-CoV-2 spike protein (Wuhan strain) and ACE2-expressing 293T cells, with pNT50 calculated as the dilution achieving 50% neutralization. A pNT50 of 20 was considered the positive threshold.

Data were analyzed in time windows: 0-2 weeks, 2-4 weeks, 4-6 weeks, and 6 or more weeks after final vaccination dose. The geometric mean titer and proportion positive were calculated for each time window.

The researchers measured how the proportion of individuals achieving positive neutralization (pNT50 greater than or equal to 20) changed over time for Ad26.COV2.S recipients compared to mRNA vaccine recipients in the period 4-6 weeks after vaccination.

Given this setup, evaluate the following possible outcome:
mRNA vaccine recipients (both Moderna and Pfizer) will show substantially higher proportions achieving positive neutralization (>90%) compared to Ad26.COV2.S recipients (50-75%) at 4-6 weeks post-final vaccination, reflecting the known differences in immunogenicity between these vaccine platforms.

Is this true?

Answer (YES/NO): NO